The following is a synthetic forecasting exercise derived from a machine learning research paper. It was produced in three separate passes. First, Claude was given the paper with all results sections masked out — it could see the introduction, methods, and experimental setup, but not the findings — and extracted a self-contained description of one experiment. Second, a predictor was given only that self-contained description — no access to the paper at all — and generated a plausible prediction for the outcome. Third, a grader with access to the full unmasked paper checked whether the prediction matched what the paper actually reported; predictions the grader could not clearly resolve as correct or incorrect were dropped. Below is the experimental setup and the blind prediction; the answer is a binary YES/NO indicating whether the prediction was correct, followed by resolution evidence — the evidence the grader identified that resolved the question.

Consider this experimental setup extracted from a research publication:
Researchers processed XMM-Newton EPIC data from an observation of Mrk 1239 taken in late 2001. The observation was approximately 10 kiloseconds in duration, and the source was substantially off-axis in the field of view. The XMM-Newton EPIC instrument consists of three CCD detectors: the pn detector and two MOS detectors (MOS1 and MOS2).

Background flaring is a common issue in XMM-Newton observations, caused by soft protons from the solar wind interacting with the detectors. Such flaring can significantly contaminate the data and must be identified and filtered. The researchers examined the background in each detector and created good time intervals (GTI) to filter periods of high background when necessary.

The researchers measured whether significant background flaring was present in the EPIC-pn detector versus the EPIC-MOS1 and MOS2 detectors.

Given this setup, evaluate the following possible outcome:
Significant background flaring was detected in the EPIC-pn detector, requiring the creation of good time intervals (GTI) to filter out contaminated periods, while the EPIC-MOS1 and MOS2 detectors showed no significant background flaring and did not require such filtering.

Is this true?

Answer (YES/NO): YES